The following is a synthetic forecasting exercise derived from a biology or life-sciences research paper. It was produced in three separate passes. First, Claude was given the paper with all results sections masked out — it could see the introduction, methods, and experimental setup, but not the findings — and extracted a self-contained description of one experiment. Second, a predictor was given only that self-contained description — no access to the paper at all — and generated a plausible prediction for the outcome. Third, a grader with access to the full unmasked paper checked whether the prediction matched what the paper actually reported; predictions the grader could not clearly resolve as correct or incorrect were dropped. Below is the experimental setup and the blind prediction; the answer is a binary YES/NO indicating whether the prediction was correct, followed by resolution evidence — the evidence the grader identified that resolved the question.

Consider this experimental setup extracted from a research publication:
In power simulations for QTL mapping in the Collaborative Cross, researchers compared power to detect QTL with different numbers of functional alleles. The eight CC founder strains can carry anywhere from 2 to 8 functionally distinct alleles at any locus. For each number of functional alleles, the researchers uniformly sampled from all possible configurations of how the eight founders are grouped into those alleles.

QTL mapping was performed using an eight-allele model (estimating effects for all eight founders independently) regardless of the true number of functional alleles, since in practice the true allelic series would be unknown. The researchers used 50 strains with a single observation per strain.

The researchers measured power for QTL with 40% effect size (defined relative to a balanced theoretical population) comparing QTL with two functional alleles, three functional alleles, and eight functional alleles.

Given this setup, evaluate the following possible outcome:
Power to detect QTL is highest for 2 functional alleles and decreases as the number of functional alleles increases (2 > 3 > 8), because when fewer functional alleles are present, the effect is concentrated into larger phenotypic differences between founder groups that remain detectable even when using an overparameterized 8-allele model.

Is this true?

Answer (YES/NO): NO